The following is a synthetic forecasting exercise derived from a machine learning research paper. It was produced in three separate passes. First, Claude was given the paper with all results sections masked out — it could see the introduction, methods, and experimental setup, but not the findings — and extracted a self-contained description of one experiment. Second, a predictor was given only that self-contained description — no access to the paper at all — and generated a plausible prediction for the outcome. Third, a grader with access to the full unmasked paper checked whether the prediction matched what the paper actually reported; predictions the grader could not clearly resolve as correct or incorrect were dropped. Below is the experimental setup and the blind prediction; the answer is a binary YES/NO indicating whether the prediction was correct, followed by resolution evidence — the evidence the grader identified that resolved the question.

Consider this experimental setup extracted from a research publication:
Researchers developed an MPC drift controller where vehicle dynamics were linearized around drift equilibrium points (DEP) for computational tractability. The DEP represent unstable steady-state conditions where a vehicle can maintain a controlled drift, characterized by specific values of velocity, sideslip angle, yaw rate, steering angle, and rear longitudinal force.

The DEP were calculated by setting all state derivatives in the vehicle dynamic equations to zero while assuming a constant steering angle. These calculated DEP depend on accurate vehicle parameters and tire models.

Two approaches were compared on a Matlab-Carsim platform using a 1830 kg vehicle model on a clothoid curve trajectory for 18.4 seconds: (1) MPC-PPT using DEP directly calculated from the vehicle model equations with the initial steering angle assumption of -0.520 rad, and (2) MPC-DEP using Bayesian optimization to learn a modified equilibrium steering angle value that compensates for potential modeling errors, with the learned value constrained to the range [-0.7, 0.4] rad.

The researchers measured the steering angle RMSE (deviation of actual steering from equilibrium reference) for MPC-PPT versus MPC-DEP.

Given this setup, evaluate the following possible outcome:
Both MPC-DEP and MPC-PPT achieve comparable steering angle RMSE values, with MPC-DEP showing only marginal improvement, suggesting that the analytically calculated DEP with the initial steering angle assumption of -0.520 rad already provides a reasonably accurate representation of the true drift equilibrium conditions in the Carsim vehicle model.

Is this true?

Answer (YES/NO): NO